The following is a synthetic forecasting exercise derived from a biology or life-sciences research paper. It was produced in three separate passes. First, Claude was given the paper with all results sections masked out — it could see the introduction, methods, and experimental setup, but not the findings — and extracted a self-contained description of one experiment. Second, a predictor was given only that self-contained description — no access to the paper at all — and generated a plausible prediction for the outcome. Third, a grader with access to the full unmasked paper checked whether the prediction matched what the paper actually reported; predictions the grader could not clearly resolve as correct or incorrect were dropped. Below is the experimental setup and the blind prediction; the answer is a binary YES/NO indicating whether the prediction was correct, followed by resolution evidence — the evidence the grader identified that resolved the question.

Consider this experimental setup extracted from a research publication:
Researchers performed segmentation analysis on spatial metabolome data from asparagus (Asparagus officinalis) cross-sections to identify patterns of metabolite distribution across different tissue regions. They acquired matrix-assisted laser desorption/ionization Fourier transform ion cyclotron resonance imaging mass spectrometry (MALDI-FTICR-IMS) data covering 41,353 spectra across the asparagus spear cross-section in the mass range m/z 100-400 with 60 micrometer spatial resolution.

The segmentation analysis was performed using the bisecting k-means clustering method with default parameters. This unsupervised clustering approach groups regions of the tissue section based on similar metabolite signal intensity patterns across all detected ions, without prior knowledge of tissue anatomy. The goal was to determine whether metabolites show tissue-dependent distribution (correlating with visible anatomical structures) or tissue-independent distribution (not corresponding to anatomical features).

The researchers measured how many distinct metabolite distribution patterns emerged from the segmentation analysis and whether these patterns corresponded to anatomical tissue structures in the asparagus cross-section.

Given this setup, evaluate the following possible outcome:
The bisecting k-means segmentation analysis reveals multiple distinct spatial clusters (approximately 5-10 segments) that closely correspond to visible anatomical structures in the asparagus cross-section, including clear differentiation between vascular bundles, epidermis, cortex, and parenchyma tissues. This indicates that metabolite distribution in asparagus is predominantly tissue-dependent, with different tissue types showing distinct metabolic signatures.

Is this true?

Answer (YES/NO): NO